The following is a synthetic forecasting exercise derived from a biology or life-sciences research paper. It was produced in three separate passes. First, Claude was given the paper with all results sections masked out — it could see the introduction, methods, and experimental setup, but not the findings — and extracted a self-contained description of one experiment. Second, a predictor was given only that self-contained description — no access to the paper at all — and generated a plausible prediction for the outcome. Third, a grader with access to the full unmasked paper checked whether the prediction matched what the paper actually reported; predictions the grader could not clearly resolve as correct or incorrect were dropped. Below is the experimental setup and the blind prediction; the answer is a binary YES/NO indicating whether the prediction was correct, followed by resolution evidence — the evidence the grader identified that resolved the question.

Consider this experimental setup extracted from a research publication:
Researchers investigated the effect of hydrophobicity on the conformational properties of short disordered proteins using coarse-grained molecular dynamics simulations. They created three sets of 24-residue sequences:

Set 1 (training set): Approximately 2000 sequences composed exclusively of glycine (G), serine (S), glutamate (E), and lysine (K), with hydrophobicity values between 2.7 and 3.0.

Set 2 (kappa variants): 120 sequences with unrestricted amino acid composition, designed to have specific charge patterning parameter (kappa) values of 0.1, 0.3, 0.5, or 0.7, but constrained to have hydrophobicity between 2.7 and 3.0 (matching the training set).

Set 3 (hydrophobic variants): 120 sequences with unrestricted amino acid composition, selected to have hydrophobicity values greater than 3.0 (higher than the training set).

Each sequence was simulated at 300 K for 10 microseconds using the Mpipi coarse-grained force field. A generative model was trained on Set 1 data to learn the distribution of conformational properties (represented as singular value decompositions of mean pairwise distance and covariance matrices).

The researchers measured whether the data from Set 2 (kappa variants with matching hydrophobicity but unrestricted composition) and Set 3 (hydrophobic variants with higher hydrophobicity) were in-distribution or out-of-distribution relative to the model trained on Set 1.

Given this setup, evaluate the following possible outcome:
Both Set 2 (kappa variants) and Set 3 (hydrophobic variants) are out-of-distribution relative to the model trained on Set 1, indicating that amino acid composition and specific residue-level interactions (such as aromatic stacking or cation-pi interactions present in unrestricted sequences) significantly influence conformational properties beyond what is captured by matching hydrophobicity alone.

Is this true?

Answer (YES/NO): YES